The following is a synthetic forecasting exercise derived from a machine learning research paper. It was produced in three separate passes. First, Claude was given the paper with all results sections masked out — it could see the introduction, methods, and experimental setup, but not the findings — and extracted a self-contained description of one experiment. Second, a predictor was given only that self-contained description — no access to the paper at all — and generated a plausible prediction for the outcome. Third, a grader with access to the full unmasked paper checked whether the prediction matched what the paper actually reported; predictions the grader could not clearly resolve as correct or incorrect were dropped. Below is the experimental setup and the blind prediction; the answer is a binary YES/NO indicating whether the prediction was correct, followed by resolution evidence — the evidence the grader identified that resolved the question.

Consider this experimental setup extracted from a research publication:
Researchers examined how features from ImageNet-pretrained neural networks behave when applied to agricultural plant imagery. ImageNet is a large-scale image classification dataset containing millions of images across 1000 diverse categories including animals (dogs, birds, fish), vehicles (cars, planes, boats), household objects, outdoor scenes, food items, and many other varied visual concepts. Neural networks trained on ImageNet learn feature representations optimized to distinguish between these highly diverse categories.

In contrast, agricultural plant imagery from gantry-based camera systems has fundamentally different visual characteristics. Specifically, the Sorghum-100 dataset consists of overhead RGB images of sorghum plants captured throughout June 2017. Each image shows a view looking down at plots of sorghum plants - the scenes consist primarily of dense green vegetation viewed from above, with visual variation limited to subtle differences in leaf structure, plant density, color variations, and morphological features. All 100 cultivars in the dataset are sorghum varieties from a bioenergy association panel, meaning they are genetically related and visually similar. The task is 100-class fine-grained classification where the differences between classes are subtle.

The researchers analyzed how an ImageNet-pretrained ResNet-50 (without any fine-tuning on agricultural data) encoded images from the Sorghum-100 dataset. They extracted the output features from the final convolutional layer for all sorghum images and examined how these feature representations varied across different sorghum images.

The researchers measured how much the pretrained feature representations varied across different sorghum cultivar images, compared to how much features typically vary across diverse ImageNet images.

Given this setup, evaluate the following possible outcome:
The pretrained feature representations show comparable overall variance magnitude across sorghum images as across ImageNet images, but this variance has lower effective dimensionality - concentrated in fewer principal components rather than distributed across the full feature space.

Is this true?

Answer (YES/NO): NO